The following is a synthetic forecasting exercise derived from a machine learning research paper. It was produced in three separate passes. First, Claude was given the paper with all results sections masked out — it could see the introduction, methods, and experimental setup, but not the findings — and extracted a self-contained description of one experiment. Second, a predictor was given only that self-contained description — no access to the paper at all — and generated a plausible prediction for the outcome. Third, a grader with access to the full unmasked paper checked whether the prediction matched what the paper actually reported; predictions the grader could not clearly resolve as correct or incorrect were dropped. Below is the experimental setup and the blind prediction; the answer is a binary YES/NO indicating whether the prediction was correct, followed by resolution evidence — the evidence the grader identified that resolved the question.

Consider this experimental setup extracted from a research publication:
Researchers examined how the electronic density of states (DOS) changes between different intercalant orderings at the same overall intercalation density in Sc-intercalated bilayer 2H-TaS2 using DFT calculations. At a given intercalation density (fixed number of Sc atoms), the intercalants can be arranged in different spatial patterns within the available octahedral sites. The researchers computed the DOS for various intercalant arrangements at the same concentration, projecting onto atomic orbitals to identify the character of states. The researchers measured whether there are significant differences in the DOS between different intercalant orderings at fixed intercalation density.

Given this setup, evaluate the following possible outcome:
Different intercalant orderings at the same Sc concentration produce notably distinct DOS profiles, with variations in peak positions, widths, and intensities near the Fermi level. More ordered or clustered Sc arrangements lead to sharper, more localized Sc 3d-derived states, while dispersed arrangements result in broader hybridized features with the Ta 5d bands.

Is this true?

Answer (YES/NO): NO